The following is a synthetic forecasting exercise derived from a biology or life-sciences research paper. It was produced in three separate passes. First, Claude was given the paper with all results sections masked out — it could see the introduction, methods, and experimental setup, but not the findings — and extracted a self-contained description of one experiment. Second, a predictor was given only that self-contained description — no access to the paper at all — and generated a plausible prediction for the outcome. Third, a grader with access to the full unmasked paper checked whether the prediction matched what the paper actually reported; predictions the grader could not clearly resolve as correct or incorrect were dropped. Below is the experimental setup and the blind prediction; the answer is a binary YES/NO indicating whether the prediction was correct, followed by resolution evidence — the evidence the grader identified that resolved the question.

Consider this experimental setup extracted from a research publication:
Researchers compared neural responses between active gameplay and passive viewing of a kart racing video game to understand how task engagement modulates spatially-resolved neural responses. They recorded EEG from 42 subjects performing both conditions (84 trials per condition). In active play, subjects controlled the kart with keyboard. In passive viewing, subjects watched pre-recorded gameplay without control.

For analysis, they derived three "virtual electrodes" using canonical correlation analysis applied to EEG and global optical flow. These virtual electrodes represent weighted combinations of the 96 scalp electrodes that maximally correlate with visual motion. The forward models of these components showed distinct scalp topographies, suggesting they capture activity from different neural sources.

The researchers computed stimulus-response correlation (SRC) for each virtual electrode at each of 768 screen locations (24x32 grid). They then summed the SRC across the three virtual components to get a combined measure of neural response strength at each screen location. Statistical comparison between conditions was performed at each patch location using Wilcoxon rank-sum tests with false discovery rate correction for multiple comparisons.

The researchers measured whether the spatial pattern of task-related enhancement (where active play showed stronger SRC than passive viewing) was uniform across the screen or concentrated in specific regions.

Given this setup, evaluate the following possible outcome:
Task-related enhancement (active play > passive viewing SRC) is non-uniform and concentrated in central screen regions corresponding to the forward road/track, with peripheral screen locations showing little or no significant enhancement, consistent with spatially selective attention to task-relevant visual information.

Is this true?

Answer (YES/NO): NO